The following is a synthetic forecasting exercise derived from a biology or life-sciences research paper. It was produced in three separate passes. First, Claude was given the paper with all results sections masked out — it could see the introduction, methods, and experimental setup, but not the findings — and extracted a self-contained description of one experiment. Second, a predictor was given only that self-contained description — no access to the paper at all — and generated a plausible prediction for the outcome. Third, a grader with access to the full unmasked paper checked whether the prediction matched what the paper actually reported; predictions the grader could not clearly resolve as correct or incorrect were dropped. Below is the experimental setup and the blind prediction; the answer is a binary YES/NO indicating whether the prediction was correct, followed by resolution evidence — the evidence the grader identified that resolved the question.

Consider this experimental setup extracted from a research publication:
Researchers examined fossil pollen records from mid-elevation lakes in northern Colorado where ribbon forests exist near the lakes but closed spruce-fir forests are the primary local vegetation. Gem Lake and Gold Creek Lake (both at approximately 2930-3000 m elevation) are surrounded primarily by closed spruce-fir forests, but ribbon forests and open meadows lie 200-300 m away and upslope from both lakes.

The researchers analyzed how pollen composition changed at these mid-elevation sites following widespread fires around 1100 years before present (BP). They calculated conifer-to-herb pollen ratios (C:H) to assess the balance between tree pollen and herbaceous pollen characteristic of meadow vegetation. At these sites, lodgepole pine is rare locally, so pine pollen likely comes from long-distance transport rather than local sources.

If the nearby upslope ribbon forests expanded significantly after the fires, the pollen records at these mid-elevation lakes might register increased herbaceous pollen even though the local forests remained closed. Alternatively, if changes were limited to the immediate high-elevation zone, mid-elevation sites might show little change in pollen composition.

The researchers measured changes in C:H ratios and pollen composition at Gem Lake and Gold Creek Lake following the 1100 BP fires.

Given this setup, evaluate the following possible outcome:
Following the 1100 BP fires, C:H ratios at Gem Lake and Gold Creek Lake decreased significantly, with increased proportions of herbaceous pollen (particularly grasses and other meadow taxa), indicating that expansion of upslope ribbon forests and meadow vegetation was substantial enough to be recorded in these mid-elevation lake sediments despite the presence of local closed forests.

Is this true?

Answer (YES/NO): YES